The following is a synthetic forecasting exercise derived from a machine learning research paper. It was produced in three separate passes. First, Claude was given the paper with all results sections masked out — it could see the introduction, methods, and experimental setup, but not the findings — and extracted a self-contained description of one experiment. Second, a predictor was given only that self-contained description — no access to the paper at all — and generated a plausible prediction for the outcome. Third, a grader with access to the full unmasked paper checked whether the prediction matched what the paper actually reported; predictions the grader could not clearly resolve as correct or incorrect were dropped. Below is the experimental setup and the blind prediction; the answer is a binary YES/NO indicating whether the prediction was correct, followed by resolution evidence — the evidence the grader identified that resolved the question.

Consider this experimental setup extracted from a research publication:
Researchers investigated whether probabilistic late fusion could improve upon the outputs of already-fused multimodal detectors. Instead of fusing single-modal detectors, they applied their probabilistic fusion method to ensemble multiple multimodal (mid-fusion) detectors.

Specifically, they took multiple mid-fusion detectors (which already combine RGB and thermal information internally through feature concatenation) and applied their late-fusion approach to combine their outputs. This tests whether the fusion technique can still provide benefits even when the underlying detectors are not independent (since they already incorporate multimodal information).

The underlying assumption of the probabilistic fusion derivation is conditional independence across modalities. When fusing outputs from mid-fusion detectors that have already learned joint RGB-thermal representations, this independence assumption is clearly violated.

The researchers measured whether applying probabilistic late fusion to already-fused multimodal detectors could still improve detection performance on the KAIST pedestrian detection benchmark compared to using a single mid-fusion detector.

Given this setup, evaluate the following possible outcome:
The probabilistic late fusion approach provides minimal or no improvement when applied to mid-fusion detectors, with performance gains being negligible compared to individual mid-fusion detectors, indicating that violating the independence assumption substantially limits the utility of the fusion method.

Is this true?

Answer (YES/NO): NO